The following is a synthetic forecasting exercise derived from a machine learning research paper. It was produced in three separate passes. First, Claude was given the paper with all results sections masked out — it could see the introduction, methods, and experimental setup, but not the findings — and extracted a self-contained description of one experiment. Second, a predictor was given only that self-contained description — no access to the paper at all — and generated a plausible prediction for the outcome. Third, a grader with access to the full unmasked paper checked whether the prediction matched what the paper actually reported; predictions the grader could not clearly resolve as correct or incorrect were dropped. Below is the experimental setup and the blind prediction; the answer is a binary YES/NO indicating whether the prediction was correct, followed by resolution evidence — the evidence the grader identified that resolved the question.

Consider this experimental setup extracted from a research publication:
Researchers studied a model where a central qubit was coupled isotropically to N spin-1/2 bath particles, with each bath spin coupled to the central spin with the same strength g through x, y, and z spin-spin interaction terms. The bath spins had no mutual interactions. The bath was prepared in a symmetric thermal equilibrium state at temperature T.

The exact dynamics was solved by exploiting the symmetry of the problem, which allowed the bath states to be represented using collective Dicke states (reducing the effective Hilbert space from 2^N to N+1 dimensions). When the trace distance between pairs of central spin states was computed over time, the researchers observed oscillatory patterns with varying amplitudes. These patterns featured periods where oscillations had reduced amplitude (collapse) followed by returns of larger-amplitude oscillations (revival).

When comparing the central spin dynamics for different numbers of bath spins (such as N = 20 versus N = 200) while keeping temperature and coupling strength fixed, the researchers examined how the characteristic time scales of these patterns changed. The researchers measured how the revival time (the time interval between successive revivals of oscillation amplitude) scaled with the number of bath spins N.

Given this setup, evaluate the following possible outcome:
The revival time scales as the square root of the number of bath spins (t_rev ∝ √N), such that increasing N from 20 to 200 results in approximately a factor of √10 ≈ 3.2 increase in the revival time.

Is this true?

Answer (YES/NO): NO